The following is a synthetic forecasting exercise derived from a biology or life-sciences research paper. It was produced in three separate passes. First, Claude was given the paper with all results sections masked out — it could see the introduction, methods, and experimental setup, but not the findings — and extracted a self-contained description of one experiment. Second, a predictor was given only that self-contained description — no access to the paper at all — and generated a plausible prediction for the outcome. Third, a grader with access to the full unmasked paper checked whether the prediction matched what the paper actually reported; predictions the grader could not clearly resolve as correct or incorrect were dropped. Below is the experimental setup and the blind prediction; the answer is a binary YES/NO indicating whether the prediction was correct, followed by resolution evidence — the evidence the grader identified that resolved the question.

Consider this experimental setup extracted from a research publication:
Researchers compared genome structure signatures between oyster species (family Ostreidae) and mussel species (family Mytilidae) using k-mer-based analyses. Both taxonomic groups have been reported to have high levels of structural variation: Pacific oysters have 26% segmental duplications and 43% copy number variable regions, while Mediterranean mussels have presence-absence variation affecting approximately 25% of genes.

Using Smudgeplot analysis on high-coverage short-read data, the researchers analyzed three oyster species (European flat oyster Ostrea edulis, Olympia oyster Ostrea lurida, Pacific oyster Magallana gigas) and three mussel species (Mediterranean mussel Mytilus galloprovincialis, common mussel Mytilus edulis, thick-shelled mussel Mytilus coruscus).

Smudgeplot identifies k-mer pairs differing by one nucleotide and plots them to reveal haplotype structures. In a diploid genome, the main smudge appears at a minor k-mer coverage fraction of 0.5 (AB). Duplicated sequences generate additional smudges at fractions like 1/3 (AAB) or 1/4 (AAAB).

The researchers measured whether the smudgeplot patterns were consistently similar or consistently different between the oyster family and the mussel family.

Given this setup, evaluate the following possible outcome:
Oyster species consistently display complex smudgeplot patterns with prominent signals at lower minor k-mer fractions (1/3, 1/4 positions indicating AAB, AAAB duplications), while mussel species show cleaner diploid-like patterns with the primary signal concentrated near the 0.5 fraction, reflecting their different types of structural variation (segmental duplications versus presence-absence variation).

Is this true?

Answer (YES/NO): NO